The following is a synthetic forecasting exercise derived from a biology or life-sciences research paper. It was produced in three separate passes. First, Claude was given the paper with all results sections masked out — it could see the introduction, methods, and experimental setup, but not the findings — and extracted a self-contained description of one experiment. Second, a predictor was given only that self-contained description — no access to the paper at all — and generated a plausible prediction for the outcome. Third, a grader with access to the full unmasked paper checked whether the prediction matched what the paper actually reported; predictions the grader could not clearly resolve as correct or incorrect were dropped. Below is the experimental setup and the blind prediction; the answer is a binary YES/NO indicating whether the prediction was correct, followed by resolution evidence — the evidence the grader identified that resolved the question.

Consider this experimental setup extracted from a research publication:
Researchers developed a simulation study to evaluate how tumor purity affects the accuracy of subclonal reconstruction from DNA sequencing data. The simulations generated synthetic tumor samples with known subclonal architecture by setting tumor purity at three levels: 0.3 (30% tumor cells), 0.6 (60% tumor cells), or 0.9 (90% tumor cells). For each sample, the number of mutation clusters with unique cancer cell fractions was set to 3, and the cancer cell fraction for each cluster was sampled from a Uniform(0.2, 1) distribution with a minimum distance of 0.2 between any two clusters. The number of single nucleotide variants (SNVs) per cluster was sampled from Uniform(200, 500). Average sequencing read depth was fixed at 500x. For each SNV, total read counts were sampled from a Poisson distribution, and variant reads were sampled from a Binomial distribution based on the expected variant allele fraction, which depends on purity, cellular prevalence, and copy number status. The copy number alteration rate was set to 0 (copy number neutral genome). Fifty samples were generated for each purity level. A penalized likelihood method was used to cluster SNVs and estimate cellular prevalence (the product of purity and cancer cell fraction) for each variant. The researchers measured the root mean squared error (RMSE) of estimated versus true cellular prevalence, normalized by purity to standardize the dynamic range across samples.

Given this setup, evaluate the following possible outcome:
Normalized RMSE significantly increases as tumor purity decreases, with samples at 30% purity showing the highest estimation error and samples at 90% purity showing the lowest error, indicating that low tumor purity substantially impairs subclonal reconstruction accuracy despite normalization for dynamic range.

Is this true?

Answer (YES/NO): NO